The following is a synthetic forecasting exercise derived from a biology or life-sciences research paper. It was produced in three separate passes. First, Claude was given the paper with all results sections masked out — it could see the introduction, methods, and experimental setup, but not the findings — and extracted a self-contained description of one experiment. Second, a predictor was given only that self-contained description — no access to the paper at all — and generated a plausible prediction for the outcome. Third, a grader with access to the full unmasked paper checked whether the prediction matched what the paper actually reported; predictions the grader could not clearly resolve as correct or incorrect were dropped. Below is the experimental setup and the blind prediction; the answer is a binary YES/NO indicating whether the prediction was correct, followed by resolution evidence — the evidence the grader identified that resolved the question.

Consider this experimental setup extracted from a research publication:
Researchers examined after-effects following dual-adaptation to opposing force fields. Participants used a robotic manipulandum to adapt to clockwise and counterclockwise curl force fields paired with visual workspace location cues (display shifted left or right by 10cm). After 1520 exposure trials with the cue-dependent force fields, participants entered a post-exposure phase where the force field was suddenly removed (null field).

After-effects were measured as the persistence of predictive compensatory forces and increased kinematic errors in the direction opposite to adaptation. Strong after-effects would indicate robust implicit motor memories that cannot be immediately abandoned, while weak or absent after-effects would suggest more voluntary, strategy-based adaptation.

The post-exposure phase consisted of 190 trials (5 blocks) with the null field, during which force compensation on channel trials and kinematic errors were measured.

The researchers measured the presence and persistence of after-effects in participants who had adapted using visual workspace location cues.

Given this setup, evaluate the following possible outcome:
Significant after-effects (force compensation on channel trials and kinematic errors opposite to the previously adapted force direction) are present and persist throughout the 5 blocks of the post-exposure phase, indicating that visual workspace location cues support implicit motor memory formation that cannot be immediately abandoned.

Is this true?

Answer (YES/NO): YES